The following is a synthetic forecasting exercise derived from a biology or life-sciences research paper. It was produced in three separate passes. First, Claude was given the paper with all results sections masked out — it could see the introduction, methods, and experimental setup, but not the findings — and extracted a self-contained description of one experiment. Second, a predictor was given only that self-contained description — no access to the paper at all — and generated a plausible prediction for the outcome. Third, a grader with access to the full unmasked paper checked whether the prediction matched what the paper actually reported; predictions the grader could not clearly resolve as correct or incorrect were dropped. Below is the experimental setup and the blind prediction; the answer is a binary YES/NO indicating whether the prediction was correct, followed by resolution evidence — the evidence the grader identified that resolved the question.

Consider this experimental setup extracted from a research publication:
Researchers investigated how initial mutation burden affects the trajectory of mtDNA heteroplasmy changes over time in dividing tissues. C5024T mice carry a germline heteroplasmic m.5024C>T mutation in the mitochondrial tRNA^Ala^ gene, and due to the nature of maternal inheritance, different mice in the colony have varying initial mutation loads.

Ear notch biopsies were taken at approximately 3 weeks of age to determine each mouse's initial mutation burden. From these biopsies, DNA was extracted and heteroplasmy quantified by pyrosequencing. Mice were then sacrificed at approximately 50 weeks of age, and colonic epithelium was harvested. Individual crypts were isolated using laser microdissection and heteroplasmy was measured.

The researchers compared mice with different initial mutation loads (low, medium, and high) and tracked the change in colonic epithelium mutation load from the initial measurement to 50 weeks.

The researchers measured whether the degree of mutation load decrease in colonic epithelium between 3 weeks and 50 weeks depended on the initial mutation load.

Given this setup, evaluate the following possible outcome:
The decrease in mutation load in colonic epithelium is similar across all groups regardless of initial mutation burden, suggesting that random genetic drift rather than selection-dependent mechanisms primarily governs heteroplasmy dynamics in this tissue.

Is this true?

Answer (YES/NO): NO